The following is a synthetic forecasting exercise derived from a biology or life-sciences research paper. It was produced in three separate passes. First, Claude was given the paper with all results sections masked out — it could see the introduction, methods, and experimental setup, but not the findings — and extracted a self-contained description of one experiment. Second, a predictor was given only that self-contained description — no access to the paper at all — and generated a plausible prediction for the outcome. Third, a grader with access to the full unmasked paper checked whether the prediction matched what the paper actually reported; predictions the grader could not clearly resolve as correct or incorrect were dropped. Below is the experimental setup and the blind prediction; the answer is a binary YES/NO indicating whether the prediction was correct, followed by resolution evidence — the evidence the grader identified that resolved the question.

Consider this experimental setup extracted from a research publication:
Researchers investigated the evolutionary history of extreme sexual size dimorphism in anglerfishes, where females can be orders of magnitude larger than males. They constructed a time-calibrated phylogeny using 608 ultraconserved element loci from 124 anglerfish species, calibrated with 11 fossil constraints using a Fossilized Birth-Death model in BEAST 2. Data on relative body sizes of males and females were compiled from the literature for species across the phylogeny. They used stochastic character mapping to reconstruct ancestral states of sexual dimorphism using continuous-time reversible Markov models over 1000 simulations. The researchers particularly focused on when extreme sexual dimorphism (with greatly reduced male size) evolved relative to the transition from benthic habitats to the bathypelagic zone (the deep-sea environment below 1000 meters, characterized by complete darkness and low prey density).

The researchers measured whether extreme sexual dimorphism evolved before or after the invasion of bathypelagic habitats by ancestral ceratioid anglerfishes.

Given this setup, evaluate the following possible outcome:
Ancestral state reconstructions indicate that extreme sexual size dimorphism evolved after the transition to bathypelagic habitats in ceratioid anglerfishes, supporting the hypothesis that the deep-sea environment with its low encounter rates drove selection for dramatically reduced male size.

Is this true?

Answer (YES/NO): NO